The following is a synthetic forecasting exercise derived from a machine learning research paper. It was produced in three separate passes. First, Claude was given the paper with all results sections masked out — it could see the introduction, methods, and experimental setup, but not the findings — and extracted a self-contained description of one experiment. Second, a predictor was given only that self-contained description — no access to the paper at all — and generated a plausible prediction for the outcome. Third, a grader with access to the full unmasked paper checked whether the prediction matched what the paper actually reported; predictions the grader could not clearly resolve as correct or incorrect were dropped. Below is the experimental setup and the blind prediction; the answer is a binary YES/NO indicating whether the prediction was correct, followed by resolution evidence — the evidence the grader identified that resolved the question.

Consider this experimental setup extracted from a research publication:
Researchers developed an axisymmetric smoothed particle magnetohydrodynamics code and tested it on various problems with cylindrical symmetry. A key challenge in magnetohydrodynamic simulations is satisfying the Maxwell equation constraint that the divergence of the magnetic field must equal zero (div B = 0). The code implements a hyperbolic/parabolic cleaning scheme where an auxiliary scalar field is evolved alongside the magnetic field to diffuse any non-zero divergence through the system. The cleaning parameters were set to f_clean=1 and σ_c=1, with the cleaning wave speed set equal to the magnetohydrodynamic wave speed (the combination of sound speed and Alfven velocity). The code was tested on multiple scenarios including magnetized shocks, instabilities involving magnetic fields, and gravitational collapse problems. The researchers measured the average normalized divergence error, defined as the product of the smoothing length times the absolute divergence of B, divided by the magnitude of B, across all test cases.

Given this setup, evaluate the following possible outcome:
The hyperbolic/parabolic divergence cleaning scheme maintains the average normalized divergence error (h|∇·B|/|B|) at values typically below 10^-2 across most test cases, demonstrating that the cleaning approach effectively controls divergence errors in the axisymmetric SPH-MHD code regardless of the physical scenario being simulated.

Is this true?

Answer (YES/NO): NO